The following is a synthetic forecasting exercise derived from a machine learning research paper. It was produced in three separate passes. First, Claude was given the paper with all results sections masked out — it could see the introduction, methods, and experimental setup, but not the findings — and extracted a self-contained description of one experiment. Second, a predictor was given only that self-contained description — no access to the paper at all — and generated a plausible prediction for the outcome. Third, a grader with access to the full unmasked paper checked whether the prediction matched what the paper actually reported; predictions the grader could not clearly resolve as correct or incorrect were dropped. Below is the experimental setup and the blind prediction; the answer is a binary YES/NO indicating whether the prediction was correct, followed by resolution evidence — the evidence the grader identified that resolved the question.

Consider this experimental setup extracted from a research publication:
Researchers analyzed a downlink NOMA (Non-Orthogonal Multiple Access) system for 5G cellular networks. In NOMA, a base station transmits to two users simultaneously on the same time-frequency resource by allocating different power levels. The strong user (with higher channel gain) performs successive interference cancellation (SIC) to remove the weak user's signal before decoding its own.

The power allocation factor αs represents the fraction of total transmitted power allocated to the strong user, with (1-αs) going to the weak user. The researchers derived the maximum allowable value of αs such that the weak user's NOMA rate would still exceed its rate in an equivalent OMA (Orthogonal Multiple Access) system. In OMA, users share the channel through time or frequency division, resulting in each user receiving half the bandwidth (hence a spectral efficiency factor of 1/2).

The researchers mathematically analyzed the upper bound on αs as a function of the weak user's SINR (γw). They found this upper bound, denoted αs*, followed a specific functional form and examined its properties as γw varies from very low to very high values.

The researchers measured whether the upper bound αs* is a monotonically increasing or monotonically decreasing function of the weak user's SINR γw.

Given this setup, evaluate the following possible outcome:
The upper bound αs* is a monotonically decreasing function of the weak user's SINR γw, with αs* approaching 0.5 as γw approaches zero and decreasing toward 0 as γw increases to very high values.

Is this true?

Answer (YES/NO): YES